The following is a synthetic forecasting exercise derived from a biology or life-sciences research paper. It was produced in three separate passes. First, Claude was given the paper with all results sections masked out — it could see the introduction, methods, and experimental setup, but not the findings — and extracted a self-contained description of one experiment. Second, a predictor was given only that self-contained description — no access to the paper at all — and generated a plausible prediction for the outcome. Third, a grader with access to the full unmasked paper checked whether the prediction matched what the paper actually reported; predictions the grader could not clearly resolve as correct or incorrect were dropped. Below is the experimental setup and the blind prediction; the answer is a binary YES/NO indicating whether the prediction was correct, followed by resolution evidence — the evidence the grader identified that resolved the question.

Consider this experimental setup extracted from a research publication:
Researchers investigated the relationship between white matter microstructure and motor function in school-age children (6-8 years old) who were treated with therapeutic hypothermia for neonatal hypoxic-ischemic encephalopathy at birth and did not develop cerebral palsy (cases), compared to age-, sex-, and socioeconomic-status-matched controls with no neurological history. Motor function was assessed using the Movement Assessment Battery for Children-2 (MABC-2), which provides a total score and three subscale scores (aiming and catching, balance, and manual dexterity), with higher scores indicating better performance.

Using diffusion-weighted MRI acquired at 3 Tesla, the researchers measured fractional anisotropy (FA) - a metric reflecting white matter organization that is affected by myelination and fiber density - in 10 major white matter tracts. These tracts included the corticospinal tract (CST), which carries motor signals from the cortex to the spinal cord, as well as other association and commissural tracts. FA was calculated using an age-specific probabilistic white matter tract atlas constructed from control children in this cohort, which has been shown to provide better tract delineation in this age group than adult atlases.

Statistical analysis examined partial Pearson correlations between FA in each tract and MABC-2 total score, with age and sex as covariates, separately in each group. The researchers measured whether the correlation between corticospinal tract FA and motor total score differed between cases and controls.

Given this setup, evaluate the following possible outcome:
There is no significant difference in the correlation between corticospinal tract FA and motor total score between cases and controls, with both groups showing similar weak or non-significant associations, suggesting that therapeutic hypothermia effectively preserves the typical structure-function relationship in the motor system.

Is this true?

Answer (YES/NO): NO